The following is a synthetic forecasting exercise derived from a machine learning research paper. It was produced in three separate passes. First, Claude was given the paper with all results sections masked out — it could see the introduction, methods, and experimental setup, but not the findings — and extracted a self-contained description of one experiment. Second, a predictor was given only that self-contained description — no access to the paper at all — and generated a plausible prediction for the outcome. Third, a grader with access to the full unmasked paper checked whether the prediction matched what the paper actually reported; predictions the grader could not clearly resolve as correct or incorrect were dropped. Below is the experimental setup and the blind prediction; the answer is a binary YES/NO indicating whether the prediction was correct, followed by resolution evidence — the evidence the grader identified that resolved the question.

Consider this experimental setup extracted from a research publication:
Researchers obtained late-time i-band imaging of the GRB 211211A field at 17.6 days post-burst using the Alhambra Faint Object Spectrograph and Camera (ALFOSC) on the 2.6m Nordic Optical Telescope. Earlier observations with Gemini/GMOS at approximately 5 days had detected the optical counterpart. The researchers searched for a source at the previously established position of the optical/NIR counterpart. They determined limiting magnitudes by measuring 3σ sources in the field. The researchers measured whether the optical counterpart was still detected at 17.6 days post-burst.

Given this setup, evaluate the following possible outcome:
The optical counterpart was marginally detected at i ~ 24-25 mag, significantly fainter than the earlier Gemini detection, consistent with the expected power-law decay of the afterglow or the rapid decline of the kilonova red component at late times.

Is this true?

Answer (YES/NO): NO